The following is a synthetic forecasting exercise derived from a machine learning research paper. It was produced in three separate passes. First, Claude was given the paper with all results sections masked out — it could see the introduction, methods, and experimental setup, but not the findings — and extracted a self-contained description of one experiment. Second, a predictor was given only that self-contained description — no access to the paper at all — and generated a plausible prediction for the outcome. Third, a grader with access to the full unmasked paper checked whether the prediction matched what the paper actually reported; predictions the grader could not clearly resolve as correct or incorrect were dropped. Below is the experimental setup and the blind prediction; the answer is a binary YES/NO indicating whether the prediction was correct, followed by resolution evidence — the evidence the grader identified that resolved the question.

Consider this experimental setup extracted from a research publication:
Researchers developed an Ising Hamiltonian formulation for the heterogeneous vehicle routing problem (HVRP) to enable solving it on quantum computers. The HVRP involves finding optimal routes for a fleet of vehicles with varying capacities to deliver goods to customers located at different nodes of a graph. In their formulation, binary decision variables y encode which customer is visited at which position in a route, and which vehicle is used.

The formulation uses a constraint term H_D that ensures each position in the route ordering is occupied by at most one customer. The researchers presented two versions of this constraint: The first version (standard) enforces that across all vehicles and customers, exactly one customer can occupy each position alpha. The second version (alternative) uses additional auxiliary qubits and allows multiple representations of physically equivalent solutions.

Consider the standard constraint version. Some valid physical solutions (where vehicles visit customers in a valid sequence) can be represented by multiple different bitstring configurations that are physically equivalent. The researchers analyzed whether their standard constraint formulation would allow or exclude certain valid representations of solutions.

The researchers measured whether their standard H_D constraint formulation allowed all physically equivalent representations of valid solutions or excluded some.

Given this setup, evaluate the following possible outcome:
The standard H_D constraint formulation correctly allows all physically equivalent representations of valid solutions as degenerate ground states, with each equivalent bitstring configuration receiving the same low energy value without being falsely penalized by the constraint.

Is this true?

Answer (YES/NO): NO